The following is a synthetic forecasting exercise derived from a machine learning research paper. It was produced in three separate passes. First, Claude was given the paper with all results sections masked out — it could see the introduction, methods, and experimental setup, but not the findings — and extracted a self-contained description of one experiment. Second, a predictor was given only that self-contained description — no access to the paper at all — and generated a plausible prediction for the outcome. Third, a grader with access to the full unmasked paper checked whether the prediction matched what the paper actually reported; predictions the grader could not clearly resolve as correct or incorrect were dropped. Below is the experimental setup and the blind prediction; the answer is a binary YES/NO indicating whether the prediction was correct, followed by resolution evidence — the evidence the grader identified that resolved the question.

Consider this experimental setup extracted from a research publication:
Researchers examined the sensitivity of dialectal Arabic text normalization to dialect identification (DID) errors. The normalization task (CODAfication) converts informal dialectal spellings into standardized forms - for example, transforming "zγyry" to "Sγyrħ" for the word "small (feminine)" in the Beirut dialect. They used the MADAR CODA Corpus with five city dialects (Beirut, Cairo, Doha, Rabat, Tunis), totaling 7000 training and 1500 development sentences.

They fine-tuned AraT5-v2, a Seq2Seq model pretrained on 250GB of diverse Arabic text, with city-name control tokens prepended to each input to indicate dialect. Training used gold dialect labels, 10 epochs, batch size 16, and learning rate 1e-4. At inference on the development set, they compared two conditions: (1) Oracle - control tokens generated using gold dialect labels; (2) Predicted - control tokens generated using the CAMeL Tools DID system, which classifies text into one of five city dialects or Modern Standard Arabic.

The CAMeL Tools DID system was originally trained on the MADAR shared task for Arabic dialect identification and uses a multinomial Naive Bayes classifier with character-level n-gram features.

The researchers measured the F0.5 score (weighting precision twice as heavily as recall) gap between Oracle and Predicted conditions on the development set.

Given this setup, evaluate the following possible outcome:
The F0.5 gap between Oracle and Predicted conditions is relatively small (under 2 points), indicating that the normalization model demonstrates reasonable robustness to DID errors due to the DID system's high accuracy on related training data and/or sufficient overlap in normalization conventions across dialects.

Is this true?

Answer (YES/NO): YES